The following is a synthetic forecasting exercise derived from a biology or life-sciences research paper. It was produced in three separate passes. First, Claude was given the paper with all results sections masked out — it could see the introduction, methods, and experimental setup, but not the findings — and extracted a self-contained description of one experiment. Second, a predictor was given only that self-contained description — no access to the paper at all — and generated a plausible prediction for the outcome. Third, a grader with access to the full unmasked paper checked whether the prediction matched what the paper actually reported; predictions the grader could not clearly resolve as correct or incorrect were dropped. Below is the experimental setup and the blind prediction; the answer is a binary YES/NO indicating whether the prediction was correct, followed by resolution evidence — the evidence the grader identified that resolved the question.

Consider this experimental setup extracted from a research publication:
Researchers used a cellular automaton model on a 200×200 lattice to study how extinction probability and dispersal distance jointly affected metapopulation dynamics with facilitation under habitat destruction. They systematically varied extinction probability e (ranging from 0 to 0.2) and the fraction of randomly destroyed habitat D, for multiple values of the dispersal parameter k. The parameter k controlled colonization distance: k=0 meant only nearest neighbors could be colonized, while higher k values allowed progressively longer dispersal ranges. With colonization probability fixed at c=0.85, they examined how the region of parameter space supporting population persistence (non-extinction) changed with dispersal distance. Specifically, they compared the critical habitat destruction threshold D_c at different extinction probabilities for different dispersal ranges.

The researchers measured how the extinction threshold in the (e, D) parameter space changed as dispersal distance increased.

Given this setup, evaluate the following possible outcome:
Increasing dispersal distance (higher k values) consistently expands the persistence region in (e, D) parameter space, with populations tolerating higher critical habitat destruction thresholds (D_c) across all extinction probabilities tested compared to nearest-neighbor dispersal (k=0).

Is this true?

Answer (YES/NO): NO